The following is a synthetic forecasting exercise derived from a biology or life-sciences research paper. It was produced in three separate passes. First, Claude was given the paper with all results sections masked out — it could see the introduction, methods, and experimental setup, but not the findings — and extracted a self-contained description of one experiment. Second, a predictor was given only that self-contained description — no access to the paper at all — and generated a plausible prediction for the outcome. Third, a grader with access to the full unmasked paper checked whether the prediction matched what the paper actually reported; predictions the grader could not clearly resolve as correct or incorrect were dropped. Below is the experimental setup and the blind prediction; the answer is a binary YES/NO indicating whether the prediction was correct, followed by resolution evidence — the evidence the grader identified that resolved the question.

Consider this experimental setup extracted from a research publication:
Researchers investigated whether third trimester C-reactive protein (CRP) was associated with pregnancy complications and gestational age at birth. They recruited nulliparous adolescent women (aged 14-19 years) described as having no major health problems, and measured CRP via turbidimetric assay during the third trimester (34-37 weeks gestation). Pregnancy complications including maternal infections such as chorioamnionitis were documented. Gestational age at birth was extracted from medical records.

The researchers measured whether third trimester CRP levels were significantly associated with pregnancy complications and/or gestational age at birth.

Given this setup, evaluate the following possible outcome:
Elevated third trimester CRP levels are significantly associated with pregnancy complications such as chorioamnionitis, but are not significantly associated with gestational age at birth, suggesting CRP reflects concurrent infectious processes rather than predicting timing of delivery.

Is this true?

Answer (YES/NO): NO